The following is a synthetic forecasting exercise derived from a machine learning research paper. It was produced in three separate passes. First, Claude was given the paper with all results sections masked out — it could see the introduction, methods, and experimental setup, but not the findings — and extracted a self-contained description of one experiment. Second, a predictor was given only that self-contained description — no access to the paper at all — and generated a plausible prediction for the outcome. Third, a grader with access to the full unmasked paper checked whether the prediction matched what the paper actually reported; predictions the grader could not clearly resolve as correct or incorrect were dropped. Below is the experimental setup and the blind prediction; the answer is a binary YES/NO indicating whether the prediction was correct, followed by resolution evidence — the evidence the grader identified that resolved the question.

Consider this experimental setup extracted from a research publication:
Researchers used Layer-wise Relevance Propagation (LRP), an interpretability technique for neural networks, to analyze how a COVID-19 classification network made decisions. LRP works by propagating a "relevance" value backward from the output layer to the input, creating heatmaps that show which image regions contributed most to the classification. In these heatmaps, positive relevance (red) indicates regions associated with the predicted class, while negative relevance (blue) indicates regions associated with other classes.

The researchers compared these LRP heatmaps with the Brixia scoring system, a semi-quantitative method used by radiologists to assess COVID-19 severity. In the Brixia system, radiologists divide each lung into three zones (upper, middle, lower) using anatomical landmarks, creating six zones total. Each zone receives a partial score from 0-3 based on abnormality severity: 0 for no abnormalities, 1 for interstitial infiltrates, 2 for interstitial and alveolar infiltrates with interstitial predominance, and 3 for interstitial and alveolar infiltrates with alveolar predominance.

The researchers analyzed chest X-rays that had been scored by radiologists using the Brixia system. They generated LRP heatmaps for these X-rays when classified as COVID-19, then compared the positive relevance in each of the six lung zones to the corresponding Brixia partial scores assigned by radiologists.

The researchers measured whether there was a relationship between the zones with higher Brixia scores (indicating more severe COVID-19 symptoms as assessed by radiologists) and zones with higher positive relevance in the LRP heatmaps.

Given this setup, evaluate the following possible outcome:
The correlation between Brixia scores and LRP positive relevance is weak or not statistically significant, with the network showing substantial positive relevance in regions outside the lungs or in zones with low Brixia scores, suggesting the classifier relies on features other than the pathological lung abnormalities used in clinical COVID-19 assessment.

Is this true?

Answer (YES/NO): NO